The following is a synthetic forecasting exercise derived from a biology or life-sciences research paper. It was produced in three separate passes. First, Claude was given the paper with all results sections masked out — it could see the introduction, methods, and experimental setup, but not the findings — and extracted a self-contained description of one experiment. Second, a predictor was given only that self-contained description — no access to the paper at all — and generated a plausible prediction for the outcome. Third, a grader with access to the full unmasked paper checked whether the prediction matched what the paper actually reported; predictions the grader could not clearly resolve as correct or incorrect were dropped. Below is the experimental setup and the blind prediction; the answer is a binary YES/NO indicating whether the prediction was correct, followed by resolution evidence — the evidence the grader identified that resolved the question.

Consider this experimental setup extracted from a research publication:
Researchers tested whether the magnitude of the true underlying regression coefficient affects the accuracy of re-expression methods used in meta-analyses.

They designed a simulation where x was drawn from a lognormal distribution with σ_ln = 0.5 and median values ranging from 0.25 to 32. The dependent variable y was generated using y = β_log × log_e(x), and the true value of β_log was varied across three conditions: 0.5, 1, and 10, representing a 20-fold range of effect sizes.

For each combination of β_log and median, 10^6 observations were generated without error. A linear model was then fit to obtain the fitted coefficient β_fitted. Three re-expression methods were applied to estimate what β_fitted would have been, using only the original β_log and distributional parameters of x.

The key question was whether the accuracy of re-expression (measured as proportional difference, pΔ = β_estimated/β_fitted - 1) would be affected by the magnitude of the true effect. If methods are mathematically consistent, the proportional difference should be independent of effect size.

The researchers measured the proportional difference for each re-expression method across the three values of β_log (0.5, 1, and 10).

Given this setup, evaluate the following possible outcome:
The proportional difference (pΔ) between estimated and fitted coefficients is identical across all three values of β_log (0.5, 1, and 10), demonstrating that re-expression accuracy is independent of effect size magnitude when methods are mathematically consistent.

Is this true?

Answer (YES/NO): YES